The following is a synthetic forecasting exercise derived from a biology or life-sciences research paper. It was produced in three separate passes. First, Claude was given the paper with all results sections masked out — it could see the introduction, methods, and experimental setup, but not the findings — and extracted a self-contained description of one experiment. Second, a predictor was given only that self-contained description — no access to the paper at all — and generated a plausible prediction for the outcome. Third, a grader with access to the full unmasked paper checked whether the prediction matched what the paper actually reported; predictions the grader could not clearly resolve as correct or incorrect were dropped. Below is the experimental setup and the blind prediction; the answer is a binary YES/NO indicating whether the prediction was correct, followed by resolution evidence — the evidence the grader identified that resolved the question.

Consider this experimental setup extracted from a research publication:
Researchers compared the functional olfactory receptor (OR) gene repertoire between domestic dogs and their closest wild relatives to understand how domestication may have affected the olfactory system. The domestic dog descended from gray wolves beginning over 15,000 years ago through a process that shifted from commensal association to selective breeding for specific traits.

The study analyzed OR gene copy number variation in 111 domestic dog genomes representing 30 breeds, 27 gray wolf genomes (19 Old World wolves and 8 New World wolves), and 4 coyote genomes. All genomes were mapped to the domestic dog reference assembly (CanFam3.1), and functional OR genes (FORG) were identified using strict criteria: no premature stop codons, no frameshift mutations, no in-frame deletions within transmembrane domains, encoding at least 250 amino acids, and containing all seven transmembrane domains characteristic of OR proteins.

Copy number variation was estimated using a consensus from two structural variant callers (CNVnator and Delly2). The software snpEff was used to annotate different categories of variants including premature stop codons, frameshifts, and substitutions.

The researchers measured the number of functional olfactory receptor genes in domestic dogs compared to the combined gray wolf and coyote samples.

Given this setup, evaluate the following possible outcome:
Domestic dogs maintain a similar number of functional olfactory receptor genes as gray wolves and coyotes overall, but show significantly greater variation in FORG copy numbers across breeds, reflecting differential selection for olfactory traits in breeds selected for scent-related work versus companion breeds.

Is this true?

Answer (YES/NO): NO